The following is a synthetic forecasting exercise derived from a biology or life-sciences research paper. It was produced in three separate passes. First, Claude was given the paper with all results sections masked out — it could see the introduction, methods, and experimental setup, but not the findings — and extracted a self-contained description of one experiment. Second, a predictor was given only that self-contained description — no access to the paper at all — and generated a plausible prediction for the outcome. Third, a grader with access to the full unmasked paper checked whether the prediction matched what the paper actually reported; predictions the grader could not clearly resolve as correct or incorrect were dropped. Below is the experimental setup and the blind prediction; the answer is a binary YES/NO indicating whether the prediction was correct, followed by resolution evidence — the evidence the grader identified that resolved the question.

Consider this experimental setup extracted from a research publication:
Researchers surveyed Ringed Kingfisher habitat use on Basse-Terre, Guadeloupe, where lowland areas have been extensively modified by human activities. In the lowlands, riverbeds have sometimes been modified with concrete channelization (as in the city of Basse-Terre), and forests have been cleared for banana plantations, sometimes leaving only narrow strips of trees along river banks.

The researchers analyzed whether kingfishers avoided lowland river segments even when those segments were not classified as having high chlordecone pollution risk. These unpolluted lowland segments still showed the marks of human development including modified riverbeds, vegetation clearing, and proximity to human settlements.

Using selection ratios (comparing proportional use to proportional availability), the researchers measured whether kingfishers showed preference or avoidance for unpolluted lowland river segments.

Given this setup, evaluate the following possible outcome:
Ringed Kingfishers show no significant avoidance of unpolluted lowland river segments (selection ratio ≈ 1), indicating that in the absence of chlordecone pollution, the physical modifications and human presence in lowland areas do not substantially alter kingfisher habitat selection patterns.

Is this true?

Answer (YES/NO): NO